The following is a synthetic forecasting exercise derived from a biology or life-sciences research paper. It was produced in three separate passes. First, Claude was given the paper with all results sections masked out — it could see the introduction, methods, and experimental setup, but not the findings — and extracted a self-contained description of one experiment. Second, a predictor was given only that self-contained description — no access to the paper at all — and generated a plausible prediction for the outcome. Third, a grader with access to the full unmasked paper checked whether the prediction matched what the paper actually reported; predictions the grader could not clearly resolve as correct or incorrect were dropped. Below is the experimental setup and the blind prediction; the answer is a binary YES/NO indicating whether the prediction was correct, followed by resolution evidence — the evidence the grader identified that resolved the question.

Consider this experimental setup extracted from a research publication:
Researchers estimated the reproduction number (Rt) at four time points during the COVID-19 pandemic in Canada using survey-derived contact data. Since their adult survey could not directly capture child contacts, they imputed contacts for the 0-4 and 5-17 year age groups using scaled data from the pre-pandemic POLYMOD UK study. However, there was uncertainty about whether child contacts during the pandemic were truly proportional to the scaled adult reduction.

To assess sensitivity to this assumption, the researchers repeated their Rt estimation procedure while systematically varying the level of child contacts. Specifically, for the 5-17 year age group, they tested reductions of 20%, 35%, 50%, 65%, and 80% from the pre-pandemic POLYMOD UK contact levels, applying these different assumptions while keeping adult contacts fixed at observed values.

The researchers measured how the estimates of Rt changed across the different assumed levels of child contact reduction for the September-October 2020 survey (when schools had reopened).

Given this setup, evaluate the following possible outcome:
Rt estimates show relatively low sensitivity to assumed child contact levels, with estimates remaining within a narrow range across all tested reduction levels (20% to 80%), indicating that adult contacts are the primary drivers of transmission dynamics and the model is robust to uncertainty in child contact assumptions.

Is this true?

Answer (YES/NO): YES